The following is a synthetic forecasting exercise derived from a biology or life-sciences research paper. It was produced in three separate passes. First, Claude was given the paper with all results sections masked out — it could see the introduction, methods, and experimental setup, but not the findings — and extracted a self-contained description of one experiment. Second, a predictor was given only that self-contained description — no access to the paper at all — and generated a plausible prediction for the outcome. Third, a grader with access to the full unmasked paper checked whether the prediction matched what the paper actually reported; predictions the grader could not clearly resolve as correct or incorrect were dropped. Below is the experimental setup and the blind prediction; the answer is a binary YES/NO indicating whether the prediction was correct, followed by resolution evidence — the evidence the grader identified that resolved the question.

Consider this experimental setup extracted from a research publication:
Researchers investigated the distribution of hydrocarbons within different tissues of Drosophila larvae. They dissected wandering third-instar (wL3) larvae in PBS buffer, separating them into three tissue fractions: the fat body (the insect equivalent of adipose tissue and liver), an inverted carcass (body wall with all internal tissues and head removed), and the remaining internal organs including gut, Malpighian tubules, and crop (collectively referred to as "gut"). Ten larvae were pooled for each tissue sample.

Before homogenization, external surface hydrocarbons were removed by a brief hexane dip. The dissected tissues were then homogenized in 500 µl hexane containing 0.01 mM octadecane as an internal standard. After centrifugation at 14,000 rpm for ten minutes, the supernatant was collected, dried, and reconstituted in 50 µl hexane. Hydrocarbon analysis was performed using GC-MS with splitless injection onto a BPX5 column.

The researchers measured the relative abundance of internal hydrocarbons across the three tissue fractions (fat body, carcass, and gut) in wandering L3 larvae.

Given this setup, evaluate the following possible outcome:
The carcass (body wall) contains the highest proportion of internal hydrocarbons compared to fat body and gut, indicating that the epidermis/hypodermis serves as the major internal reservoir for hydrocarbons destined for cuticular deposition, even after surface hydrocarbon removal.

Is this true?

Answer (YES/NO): NO